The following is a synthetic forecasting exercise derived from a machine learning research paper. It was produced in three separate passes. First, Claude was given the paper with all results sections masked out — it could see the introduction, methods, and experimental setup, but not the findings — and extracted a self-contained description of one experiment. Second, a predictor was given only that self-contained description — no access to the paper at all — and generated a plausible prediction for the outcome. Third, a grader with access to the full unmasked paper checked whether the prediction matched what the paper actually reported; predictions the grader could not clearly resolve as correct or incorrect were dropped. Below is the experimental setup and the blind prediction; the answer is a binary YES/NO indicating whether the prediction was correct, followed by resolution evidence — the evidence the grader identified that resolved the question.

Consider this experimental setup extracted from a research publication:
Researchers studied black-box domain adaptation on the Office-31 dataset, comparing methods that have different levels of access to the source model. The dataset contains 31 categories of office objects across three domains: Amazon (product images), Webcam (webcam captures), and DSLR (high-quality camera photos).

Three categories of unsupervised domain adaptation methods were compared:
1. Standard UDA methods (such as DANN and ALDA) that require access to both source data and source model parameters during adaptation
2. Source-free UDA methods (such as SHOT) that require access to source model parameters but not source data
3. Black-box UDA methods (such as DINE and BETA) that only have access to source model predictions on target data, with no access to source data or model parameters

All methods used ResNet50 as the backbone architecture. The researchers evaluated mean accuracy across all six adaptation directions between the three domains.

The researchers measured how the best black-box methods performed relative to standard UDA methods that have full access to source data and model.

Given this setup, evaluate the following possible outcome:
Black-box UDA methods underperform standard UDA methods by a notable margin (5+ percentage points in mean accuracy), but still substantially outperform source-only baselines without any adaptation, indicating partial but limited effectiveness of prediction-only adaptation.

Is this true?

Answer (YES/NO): NO